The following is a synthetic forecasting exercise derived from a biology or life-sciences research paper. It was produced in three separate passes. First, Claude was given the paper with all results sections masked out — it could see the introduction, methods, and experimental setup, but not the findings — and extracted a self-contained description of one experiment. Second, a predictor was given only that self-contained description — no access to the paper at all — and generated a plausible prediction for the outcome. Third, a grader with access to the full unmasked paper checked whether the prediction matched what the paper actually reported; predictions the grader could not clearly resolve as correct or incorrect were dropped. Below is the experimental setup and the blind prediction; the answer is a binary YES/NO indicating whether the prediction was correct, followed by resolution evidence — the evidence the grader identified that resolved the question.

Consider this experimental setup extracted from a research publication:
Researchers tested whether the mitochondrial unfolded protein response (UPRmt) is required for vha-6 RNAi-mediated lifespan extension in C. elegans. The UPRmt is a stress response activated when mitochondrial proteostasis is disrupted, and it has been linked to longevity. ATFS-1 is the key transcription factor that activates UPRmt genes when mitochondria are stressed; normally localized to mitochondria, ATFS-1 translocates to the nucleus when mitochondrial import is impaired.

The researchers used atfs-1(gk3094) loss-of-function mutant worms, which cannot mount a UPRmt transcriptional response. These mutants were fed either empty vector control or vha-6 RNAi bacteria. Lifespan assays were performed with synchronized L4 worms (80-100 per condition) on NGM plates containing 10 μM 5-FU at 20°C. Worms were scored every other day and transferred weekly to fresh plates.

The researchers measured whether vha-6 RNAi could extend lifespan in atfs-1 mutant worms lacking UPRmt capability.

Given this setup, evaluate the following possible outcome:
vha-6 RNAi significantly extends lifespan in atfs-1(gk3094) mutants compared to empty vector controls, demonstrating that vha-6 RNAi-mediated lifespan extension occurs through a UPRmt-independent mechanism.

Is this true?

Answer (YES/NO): YES